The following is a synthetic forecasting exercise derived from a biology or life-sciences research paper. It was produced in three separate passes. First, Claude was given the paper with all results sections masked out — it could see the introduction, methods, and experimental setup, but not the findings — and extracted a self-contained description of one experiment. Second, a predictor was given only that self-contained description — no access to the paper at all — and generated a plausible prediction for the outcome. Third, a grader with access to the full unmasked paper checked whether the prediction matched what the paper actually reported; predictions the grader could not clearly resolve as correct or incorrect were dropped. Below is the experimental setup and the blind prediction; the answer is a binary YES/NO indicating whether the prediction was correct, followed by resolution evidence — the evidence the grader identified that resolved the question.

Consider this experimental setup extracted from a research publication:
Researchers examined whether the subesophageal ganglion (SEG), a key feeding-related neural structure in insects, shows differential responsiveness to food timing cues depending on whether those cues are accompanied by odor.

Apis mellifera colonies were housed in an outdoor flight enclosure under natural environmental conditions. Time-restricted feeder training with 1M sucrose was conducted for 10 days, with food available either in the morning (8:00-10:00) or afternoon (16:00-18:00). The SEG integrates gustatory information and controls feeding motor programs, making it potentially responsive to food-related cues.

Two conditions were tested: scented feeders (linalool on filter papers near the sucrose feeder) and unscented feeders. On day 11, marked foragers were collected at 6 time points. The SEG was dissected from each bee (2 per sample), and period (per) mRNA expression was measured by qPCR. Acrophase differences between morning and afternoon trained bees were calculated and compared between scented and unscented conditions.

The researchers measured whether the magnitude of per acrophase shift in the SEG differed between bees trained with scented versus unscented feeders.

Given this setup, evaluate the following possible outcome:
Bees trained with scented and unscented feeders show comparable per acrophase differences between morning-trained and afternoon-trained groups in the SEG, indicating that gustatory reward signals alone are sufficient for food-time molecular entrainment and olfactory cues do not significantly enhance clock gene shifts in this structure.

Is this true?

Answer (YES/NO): NO